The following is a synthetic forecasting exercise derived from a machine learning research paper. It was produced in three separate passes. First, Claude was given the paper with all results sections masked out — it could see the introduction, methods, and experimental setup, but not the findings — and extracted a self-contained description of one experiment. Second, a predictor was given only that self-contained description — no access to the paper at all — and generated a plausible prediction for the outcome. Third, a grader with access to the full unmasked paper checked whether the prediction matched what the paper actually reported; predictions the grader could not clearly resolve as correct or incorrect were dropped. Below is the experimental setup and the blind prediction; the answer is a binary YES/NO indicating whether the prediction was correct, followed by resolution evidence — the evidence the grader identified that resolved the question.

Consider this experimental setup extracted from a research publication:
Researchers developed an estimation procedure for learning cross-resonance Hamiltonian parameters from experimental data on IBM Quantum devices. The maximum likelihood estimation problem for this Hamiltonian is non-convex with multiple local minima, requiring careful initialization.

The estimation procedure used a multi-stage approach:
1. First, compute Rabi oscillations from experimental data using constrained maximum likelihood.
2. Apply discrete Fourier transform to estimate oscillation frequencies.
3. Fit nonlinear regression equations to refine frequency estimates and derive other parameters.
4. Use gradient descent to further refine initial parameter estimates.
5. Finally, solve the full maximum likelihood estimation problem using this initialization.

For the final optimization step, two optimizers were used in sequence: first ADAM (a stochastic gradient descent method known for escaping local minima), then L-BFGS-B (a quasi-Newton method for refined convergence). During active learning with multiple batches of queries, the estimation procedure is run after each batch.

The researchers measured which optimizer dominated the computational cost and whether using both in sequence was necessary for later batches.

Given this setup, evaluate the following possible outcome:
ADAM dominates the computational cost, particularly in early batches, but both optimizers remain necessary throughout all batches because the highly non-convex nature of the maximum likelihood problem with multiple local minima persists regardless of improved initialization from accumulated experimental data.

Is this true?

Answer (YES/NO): NO